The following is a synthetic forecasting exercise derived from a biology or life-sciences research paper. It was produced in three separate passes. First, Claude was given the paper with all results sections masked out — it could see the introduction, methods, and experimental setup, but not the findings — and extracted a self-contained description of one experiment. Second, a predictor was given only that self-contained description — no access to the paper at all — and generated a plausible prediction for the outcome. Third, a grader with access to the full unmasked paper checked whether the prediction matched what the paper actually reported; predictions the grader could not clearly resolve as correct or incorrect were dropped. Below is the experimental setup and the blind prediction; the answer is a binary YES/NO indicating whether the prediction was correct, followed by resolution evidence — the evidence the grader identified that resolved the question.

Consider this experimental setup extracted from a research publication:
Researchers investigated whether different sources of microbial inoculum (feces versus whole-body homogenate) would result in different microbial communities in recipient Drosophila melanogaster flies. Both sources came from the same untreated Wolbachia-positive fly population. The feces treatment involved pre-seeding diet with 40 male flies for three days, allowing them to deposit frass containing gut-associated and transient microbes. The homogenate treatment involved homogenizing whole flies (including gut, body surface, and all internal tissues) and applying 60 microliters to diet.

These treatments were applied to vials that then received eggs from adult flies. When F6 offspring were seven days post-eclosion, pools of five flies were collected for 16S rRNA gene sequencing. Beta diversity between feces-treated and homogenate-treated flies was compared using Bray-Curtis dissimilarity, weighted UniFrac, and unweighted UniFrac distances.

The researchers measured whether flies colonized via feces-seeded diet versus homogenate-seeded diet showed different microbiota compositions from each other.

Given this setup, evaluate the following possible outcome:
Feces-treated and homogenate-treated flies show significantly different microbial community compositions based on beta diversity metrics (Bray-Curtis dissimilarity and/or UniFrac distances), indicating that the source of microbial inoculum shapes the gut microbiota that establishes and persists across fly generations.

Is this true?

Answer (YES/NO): YES